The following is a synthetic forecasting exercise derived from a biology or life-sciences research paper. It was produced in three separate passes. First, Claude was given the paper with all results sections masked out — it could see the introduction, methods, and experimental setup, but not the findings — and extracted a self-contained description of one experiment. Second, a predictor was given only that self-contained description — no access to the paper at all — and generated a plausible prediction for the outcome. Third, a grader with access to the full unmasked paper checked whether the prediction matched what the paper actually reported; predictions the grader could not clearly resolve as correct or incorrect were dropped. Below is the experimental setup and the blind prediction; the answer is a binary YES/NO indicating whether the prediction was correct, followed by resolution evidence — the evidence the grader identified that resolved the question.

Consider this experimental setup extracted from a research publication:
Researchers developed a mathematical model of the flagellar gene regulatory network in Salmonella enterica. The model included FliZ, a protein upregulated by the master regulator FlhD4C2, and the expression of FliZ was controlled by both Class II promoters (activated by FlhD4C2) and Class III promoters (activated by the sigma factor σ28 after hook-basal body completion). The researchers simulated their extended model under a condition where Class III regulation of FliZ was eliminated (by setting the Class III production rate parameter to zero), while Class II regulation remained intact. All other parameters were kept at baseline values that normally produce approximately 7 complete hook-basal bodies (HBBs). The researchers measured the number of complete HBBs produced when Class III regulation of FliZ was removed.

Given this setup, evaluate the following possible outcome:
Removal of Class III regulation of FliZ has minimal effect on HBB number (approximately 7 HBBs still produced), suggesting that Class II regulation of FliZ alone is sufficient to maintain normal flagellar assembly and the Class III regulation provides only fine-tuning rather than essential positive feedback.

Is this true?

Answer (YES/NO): NO